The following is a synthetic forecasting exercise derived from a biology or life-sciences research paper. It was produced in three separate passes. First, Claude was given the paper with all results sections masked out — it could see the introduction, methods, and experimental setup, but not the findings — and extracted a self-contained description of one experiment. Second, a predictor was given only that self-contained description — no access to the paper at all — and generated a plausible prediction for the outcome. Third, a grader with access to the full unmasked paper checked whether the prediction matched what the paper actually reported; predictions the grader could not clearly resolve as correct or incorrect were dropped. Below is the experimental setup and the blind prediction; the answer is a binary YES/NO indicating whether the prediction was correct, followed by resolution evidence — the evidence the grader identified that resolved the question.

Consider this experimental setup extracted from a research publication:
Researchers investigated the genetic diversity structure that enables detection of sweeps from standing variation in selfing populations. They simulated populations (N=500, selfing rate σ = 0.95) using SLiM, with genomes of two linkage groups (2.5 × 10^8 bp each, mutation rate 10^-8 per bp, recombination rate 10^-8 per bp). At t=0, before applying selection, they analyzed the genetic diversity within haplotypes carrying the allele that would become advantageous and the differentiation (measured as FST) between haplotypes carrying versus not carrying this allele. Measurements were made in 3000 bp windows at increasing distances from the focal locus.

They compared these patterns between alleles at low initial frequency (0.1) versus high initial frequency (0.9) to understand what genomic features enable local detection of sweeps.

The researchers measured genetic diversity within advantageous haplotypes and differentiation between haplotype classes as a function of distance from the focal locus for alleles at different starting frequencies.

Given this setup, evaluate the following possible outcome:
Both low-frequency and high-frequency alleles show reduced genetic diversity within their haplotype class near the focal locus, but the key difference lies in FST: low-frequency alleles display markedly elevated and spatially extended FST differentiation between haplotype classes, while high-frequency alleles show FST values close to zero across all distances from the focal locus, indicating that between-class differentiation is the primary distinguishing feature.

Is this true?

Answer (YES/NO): NO